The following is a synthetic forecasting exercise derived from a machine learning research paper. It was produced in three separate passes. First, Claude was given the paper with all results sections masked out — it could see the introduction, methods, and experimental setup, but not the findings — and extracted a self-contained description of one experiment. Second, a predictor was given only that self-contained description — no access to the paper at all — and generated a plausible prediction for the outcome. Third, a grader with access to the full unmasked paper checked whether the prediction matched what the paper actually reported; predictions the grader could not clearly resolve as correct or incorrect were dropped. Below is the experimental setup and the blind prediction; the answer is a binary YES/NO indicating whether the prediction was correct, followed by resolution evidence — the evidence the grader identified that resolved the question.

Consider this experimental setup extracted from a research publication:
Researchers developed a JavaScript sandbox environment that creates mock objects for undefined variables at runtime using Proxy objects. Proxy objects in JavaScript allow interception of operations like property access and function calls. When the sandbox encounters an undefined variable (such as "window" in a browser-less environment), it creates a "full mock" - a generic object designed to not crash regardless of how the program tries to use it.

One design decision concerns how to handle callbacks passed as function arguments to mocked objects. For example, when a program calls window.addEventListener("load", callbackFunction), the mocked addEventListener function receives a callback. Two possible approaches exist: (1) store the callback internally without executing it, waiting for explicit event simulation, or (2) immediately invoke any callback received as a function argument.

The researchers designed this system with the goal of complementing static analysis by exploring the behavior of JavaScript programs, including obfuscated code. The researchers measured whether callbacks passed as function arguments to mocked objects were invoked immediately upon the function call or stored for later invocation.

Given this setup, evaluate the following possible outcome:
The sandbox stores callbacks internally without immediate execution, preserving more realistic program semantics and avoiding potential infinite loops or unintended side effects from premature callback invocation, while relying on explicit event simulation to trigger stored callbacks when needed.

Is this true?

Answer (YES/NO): NO